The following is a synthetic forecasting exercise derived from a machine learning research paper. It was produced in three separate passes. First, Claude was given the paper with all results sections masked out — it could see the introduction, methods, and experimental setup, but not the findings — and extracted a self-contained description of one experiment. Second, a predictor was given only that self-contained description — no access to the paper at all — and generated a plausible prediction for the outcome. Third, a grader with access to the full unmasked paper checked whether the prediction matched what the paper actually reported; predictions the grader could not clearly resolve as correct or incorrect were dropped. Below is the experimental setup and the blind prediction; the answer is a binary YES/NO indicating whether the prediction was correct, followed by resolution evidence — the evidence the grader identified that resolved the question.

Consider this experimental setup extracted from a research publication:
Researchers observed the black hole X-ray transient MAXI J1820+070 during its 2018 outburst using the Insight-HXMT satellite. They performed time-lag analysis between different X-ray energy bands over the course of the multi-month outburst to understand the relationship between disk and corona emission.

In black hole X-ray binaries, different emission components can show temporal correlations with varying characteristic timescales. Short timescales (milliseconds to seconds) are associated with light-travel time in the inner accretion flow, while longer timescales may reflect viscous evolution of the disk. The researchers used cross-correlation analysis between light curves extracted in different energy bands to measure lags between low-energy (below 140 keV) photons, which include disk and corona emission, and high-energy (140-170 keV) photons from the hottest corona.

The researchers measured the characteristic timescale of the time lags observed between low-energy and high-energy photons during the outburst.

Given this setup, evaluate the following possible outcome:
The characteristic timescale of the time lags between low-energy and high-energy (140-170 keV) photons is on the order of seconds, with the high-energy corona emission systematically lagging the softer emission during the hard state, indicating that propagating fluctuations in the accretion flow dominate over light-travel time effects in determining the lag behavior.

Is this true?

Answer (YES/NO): NO